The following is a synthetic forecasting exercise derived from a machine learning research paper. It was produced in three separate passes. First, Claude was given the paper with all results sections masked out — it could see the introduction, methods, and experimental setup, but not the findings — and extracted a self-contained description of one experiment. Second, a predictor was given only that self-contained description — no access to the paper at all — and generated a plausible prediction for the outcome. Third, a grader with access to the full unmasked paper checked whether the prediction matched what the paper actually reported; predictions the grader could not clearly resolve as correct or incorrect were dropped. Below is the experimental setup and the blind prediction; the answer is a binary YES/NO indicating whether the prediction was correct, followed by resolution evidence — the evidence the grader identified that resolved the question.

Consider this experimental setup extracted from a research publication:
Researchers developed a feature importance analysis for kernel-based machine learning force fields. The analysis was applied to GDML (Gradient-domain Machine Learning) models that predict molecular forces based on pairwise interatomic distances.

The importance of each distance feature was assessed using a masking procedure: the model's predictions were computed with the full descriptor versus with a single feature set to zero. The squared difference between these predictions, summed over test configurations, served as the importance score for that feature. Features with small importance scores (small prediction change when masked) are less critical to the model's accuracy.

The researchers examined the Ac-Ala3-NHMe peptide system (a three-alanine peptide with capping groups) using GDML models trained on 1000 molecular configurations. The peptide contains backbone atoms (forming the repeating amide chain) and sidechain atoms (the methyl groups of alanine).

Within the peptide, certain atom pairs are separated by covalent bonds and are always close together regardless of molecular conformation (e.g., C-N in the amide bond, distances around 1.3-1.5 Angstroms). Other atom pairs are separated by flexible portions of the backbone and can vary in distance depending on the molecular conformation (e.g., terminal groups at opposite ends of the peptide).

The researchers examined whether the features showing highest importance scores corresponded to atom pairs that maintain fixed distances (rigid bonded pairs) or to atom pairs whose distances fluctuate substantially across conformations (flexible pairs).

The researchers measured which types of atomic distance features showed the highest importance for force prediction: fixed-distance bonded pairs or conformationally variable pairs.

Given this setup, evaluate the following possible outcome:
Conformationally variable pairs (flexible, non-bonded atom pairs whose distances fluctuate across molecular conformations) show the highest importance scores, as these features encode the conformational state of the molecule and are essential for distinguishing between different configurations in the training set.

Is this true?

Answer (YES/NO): NO